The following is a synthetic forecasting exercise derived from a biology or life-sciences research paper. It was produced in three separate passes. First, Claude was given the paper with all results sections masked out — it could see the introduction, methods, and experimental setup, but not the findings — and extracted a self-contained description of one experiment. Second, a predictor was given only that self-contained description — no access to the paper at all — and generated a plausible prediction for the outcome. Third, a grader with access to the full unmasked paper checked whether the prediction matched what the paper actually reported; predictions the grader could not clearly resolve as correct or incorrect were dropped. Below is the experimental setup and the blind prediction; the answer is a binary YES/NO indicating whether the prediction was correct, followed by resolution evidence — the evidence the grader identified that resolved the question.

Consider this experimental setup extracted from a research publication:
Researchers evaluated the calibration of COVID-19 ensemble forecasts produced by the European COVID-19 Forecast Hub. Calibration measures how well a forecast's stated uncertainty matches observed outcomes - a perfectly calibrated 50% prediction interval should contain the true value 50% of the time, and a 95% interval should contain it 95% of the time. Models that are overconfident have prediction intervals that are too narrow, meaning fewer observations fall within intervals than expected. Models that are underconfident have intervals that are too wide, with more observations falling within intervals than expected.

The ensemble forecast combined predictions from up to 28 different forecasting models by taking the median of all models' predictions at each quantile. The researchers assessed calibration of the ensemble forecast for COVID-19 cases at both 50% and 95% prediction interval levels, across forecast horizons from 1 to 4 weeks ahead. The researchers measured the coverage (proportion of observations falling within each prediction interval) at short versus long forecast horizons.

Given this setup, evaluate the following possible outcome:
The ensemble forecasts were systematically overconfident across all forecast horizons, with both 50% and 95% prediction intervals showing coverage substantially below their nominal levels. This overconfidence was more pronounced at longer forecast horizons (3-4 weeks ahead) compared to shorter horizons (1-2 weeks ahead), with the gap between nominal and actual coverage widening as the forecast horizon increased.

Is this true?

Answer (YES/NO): NO